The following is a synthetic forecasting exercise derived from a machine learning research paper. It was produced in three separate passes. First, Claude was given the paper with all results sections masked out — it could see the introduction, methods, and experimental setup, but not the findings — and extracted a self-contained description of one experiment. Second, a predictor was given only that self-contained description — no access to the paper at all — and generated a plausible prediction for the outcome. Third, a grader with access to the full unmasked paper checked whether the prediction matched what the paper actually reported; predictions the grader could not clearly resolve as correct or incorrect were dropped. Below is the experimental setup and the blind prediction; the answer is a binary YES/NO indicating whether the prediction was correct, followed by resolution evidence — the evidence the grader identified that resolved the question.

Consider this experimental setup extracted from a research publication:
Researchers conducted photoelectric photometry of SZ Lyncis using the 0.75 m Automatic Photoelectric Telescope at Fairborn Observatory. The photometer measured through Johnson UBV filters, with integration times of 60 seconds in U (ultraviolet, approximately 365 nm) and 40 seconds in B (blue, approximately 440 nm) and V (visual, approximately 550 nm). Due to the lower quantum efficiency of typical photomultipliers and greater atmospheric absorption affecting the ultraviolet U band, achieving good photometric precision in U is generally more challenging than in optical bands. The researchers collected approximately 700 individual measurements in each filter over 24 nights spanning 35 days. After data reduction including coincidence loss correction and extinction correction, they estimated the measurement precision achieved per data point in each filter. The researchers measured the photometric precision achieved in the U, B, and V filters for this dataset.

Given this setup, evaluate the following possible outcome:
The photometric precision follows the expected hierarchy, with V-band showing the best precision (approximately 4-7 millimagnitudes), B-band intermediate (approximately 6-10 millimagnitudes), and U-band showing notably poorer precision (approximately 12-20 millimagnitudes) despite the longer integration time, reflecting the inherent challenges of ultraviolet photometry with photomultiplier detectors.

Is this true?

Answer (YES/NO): NO